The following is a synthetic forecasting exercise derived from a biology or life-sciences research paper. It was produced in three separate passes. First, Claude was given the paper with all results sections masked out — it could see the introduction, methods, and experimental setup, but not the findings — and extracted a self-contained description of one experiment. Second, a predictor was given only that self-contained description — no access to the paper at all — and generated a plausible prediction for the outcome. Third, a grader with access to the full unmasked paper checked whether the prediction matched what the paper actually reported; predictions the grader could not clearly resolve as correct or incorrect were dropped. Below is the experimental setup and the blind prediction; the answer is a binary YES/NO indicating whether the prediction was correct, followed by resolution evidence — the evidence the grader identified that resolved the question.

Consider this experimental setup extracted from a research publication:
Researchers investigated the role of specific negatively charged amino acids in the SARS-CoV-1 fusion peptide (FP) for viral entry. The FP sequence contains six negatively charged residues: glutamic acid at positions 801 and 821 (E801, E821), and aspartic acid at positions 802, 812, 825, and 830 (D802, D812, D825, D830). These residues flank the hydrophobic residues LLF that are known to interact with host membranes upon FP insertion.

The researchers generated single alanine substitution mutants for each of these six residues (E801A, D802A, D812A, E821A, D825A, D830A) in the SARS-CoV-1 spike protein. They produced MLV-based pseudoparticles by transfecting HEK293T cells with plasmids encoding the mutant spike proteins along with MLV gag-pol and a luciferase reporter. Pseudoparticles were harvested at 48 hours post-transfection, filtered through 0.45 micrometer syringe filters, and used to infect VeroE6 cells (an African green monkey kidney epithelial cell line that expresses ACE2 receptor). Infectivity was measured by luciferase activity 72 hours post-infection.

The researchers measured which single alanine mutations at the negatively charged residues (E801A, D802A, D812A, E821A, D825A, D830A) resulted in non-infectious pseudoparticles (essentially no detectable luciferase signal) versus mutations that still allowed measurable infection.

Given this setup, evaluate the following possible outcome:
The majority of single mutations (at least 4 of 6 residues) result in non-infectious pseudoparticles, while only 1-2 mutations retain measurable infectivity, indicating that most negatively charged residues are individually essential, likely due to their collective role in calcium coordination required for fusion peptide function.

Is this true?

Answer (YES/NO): NO